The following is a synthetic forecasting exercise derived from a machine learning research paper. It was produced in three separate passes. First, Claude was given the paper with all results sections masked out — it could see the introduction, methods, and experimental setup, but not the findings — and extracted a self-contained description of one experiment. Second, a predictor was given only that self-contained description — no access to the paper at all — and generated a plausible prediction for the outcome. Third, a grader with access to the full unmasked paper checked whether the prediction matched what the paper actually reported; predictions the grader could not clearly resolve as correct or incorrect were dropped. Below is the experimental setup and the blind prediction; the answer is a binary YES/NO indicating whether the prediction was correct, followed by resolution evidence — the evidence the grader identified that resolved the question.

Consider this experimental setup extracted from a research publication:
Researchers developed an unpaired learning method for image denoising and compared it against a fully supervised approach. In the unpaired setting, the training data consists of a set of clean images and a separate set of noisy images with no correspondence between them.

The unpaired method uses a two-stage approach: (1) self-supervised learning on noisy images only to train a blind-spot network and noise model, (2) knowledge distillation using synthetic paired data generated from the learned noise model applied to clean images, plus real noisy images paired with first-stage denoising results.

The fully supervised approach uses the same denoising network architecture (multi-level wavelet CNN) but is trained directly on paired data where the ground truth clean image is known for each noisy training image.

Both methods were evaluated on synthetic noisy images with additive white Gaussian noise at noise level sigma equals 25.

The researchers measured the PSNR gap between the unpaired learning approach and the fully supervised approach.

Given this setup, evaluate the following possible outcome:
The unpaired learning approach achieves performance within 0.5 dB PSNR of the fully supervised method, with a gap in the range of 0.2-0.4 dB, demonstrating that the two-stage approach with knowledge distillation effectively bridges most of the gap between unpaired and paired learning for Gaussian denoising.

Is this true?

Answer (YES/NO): NO